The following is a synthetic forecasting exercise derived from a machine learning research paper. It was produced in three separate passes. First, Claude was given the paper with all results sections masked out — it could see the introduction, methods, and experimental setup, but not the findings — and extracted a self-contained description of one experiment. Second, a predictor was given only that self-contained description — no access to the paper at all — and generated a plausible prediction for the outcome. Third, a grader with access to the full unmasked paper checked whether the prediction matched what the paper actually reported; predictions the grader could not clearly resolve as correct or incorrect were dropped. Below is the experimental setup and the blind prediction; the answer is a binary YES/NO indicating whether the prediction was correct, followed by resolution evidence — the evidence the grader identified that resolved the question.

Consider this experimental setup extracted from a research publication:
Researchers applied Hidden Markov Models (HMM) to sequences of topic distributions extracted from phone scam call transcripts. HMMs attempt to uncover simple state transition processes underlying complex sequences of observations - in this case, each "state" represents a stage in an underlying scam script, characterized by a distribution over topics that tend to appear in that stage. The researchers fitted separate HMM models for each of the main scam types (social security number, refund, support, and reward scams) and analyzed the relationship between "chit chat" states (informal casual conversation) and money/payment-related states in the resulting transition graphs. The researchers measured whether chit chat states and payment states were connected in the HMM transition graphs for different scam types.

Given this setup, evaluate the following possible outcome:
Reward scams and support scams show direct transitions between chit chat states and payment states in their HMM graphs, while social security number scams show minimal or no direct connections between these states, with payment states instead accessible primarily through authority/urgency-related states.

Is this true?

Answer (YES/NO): NO